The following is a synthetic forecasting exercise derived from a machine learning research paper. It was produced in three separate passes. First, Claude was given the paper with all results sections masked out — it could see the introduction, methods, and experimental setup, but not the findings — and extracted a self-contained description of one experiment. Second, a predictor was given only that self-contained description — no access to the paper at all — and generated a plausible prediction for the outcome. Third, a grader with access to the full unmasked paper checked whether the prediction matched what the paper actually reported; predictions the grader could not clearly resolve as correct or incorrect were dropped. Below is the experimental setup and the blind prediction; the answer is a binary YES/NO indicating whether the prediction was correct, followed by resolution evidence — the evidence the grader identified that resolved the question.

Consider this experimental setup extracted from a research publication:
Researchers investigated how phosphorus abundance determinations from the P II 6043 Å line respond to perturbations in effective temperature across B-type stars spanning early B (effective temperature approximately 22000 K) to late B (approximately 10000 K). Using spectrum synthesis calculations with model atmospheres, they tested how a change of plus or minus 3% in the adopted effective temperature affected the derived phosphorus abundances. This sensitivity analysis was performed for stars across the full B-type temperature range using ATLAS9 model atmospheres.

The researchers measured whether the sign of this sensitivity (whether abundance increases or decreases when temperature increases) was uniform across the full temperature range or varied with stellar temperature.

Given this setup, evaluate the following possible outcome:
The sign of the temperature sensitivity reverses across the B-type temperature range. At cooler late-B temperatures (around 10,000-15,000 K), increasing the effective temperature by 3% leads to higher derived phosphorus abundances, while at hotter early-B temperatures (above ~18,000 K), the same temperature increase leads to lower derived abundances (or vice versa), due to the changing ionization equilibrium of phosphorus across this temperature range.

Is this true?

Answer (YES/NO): YES